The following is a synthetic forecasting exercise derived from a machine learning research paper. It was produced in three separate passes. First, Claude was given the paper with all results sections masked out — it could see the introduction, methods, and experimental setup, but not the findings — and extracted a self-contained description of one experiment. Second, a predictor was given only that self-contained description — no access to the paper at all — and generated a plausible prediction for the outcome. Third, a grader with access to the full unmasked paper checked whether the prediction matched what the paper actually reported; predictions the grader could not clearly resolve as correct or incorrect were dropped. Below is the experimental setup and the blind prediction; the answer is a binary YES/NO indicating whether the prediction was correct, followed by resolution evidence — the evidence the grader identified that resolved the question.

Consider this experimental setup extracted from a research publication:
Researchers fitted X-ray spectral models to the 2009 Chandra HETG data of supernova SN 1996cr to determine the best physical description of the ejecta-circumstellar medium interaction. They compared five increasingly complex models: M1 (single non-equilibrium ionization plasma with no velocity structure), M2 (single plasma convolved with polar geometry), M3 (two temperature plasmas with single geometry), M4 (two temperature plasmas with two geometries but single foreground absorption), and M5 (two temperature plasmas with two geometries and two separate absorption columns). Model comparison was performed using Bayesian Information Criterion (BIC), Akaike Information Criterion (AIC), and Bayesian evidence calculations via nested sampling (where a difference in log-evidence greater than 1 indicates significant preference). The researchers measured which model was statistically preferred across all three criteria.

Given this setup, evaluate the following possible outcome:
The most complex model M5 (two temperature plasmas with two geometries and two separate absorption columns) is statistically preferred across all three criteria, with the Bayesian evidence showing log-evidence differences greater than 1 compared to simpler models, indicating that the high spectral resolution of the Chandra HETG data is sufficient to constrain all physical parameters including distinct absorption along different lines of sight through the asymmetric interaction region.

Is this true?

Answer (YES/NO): YES